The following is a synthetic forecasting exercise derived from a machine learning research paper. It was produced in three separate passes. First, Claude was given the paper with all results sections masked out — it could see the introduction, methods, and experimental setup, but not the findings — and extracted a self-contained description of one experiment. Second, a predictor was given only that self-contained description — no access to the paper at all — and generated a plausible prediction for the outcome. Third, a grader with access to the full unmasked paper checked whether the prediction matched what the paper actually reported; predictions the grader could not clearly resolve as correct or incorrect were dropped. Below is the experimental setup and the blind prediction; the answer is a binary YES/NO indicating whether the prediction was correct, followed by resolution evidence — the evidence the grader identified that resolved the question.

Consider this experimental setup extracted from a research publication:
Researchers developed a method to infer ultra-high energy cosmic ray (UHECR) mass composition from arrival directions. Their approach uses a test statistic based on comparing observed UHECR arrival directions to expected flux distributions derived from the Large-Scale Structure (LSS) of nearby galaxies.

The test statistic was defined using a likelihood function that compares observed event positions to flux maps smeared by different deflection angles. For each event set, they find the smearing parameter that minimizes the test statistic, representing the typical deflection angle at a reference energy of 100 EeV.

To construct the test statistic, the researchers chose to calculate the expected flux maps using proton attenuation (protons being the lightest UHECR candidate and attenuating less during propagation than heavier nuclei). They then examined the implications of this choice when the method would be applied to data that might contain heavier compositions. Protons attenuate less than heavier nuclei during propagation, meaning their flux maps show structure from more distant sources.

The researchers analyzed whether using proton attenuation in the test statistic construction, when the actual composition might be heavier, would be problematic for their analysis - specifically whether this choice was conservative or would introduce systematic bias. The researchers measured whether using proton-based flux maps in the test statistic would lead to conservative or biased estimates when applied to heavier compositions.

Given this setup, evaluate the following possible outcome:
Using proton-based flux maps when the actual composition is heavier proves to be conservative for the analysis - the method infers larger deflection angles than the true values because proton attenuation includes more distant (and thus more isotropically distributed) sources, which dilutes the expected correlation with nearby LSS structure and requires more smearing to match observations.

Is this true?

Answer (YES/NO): NO